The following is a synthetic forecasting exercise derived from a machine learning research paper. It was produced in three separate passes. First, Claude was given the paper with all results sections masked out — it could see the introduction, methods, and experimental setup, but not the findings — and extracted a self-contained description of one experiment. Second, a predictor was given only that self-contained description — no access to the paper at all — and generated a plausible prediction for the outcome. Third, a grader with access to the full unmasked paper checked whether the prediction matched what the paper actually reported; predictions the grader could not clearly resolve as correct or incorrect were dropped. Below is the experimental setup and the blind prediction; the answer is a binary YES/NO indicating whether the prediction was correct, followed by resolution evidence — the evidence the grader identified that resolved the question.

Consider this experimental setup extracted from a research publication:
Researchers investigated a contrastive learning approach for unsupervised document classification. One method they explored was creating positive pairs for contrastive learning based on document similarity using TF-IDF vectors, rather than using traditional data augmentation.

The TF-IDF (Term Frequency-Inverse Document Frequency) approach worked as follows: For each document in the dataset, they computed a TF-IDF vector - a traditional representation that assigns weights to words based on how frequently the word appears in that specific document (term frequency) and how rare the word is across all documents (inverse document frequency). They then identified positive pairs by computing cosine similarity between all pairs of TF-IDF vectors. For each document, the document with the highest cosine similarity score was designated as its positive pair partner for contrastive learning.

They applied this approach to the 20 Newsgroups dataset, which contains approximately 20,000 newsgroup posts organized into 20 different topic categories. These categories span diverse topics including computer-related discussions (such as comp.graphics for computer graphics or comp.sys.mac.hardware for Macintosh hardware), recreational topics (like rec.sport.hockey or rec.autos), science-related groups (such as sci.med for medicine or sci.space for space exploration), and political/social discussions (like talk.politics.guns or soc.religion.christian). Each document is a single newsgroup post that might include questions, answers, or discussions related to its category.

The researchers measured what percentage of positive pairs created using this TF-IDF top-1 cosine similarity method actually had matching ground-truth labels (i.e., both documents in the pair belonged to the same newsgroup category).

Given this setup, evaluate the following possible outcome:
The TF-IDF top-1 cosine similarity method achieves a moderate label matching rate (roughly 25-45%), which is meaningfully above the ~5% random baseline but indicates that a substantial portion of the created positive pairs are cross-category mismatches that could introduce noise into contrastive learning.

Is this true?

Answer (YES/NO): NO